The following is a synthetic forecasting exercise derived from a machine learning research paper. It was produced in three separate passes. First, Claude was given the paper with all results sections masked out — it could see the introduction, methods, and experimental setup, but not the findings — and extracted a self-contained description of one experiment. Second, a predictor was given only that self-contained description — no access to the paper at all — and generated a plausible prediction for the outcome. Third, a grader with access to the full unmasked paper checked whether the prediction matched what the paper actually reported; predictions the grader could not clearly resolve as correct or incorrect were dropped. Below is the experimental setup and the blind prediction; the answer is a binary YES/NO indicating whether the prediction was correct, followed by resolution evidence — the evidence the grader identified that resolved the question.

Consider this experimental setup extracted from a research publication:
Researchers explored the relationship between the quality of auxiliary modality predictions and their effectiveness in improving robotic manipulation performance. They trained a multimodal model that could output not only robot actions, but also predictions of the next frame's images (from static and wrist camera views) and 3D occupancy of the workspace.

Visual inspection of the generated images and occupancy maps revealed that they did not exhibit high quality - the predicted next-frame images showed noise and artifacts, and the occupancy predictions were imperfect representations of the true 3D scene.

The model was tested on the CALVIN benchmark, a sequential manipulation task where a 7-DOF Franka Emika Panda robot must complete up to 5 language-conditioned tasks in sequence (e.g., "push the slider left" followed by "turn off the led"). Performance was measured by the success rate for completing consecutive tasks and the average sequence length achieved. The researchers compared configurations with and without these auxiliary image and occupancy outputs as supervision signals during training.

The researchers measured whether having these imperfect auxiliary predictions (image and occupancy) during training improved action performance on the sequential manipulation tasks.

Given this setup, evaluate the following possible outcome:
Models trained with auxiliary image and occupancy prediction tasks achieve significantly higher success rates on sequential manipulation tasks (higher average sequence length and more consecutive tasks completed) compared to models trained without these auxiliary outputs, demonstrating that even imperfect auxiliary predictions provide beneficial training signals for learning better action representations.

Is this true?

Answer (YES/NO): YES